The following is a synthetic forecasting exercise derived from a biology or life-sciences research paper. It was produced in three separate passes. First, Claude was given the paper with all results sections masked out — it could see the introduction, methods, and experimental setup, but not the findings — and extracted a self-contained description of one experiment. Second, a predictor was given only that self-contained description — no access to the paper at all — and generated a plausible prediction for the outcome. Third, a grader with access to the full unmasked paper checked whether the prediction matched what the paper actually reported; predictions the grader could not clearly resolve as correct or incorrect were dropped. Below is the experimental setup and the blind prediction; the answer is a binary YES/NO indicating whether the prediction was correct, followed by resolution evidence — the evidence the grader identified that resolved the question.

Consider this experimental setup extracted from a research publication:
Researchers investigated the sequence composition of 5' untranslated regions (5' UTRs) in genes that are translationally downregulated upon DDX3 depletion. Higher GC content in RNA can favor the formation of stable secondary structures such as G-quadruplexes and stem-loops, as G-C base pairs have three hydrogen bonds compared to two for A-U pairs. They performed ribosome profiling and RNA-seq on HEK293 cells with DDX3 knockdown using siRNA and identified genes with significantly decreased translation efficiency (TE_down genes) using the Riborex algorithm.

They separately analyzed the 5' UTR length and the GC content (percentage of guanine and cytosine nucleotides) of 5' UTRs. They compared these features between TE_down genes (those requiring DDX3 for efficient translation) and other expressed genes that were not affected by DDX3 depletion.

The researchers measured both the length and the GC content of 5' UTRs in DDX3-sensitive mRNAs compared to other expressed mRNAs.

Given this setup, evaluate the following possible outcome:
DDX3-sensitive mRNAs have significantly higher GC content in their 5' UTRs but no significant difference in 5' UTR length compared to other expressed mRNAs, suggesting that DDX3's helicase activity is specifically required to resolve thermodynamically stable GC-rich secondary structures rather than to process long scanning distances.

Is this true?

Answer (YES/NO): YES